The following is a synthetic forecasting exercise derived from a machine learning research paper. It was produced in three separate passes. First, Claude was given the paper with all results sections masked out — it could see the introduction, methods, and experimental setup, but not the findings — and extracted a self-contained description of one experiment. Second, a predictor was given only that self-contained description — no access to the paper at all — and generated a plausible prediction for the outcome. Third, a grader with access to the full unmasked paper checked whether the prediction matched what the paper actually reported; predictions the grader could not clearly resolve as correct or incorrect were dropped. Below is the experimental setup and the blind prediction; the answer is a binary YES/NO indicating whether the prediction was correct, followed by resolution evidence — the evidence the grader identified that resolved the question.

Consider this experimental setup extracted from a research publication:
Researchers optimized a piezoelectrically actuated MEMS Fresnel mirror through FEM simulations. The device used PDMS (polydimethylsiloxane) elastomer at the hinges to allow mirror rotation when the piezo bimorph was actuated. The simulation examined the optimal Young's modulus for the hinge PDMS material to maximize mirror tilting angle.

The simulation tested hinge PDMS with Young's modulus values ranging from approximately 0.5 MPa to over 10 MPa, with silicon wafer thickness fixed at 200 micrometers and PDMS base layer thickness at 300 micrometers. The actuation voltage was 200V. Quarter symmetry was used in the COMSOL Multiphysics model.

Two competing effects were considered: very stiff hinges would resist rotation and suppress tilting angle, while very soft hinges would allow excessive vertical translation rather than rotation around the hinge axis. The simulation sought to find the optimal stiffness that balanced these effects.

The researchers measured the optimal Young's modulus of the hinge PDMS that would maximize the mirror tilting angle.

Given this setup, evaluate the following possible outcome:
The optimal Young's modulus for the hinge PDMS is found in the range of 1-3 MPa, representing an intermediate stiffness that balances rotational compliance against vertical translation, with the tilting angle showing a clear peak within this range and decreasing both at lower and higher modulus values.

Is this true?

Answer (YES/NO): NO